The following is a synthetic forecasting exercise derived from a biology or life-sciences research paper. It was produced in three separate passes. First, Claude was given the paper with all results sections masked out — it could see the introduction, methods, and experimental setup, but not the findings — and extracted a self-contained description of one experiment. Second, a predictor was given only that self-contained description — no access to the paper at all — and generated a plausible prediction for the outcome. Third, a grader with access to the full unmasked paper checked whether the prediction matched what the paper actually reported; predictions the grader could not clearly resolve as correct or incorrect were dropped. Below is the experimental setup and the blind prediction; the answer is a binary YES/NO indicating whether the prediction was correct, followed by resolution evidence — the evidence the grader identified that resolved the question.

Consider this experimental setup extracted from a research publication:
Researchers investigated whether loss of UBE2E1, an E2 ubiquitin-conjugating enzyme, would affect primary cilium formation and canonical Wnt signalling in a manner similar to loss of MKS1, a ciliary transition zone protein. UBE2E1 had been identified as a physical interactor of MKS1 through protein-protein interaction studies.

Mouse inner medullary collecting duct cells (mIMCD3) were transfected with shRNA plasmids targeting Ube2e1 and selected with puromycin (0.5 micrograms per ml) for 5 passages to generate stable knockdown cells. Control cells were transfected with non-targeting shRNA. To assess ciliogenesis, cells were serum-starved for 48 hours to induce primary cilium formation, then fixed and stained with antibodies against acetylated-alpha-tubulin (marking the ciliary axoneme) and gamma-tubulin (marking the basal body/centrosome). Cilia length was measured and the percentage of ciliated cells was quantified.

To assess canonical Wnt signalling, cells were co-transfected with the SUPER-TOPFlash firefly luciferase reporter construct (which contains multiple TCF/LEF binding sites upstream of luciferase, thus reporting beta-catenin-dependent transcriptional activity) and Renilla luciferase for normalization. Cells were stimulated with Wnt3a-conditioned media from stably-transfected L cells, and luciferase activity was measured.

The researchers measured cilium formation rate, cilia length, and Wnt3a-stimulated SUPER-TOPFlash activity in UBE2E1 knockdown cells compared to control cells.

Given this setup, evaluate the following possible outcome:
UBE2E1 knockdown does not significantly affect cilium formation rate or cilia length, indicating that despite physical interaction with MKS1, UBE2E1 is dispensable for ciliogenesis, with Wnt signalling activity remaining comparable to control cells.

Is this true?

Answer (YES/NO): NO